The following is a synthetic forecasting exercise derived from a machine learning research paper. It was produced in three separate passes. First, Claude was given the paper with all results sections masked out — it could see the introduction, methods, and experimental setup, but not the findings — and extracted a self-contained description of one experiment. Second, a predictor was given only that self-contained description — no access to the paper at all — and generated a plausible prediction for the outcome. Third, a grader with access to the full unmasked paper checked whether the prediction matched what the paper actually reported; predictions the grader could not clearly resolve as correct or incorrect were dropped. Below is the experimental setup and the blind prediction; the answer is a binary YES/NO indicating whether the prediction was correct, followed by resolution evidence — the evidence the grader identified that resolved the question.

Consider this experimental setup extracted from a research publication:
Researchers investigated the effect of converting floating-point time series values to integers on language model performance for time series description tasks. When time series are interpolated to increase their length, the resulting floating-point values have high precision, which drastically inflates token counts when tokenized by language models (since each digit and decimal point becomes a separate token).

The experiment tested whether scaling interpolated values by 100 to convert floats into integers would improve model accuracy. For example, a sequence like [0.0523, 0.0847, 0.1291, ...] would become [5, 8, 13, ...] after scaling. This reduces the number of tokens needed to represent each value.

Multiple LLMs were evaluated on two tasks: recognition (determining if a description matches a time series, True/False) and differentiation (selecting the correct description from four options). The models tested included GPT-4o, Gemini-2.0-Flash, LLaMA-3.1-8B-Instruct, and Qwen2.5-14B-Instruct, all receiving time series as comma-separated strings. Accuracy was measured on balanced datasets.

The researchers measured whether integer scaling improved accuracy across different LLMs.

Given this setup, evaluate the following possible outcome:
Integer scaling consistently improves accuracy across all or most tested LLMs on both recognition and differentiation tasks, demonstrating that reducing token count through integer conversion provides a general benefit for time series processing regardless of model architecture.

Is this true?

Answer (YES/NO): NO